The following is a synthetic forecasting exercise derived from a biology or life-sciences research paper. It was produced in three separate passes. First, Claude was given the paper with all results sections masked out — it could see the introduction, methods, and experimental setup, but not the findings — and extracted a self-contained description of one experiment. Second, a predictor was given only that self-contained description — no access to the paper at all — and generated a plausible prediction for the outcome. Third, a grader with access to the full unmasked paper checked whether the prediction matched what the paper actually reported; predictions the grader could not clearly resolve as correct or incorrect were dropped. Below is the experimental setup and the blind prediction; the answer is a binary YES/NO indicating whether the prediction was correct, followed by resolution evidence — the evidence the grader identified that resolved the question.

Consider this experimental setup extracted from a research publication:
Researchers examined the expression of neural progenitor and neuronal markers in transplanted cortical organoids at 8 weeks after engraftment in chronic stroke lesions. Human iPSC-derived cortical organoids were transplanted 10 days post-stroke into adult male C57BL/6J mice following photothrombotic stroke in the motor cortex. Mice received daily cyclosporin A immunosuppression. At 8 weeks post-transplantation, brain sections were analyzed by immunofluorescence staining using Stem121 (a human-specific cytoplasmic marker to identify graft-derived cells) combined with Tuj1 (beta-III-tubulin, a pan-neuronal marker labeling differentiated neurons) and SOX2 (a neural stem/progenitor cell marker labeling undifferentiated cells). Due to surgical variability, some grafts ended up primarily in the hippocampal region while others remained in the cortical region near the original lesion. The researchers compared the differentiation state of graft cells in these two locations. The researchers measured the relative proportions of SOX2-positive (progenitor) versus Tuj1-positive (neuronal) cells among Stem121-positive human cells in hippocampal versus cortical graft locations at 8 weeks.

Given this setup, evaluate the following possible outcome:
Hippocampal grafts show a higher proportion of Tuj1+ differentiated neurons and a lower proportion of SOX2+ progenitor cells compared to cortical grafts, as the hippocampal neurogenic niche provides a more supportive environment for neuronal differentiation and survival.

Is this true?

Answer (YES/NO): YES